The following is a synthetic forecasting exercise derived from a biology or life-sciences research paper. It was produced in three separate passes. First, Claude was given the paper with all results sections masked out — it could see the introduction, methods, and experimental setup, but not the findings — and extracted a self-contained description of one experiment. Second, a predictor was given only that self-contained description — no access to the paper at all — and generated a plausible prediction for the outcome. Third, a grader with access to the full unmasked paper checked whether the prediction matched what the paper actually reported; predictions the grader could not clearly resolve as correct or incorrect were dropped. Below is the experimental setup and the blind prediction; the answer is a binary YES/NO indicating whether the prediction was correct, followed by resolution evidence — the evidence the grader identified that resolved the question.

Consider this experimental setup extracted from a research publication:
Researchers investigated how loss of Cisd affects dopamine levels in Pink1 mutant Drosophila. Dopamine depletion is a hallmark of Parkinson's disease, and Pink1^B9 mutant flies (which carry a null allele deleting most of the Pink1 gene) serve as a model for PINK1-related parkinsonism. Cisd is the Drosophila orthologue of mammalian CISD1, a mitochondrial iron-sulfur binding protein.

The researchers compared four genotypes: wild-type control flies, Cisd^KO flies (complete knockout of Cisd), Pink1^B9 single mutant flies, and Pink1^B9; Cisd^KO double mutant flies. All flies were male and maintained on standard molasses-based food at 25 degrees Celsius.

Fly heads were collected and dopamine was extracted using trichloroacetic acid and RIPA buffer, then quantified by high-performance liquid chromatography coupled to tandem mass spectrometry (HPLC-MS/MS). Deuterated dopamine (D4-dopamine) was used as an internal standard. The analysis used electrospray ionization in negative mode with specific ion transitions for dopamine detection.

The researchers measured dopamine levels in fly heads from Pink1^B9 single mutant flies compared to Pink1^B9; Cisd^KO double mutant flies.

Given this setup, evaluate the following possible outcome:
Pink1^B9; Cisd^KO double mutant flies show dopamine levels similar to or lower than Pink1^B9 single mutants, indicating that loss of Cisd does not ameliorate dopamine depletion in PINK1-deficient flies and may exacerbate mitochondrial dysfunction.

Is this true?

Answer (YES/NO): NO